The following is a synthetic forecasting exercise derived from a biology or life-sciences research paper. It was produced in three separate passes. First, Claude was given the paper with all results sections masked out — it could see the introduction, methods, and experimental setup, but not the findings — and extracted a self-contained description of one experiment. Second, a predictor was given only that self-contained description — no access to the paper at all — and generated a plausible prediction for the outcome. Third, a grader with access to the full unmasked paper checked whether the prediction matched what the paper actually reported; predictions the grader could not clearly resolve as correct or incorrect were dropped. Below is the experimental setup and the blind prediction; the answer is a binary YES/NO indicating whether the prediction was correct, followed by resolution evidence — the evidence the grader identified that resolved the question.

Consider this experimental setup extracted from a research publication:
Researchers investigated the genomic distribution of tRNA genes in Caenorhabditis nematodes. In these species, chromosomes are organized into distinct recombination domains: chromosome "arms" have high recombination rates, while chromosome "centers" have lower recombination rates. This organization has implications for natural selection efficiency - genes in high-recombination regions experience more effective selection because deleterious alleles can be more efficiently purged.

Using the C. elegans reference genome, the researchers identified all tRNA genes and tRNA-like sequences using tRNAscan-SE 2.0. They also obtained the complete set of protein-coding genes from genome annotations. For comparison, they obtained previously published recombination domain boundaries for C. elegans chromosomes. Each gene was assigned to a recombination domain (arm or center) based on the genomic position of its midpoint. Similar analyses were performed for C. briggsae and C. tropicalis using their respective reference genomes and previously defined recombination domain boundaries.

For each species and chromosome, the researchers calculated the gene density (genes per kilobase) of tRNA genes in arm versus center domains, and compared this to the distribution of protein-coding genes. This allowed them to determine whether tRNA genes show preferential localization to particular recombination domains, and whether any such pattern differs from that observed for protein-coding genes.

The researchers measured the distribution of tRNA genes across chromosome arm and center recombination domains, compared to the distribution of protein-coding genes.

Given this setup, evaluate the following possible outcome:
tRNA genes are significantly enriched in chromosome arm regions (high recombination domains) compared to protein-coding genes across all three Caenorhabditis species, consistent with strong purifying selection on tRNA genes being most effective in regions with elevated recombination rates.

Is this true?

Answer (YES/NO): NO